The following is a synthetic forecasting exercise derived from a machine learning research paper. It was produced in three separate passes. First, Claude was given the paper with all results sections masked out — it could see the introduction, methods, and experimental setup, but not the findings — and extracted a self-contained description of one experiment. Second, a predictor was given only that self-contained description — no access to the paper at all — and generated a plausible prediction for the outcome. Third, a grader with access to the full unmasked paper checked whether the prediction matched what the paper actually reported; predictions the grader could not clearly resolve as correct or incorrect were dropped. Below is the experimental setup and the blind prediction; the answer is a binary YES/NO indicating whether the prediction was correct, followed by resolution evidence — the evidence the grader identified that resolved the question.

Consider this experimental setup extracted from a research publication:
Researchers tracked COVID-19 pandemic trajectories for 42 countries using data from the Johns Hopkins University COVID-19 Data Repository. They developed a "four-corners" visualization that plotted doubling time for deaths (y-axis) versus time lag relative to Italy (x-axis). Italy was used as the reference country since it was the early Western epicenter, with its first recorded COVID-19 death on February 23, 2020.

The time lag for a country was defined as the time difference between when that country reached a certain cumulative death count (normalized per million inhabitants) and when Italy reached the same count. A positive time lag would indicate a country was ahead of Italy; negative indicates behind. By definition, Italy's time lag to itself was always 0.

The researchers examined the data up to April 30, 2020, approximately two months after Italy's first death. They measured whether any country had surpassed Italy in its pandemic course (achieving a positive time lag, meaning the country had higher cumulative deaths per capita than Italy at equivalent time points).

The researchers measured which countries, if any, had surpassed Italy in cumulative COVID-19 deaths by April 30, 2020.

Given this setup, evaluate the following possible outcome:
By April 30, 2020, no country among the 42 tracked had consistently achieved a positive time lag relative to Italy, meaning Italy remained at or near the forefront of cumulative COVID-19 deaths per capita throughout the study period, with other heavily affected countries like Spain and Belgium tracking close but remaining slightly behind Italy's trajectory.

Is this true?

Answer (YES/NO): NO